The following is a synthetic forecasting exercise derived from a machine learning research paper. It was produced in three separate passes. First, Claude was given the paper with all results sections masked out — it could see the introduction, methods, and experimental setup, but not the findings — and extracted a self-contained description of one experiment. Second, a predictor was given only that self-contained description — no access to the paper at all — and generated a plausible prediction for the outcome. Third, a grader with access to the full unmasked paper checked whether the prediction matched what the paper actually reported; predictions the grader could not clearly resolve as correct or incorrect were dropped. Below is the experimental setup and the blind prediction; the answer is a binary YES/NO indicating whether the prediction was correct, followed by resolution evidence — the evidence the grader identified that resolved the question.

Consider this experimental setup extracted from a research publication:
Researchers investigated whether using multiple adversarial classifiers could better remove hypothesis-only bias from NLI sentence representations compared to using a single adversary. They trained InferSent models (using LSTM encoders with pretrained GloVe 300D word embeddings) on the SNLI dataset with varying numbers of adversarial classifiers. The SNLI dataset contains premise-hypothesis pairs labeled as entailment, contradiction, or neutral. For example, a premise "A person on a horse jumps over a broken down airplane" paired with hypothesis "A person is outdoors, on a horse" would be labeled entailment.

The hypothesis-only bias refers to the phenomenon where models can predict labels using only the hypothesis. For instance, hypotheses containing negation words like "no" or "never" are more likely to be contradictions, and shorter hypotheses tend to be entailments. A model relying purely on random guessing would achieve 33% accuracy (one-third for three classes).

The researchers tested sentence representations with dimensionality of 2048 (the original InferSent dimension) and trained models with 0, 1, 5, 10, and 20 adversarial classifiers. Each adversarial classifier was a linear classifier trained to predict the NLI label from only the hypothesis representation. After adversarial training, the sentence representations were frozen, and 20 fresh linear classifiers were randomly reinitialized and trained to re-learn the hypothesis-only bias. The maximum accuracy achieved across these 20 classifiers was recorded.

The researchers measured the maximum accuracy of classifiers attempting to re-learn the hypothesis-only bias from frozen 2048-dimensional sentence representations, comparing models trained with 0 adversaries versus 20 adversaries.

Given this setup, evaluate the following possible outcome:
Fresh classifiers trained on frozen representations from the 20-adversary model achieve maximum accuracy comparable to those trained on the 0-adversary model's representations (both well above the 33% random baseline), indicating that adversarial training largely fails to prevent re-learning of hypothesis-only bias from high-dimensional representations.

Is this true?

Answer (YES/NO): NO